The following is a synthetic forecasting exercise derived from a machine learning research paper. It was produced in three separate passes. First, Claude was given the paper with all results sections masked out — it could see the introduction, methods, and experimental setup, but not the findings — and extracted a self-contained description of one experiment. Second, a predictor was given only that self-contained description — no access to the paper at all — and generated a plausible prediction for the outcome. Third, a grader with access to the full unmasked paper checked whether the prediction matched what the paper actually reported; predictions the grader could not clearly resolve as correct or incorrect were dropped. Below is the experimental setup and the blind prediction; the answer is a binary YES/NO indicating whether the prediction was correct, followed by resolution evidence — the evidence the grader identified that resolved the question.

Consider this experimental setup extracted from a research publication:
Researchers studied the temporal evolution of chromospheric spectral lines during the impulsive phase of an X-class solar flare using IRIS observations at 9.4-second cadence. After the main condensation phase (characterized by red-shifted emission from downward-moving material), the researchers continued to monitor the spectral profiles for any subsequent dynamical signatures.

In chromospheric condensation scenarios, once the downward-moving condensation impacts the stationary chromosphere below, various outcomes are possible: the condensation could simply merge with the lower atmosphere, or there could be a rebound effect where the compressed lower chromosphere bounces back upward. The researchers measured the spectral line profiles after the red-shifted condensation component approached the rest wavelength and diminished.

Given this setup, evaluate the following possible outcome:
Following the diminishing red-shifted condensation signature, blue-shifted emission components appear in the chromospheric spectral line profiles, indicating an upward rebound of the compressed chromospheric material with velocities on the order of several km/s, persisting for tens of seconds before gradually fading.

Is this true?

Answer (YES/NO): YES